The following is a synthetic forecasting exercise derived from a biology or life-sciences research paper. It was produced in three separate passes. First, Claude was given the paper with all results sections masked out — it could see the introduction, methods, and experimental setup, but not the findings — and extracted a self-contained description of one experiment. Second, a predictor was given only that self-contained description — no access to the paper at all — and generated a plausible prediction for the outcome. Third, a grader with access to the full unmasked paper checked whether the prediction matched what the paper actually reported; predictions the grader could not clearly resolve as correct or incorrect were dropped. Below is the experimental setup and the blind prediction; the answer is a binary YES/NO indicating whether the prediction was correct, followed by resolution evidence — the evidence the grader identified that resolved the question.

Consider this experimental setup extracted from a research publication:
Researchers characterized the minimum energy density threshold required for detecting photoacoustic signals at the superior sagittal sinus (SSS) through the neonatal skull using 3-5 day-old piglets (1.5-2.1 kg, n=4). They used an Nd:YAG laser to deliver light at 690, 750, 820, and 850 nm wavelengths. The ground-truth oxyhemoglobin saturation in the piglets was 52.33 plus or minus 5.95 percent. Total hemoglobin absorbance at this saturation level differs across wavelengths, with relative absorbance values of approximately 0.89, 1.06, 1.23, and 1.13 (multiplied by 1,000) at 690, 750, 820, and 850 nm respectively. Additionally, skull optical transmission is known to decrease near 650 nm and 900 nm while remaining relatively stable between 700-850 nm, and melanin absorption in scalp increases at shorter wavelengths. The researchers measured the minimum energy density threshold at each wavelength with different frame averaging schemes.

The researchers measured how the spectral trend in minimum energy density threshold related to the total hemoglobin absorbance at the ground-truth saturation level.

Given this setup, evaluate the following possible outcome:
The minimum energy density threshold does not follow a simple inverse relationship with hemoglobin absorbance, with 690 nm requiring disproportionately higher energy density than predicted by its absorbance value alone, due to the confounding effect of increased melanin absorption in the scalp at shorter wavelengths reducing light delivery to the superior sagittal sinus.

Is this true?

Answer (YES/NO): NO